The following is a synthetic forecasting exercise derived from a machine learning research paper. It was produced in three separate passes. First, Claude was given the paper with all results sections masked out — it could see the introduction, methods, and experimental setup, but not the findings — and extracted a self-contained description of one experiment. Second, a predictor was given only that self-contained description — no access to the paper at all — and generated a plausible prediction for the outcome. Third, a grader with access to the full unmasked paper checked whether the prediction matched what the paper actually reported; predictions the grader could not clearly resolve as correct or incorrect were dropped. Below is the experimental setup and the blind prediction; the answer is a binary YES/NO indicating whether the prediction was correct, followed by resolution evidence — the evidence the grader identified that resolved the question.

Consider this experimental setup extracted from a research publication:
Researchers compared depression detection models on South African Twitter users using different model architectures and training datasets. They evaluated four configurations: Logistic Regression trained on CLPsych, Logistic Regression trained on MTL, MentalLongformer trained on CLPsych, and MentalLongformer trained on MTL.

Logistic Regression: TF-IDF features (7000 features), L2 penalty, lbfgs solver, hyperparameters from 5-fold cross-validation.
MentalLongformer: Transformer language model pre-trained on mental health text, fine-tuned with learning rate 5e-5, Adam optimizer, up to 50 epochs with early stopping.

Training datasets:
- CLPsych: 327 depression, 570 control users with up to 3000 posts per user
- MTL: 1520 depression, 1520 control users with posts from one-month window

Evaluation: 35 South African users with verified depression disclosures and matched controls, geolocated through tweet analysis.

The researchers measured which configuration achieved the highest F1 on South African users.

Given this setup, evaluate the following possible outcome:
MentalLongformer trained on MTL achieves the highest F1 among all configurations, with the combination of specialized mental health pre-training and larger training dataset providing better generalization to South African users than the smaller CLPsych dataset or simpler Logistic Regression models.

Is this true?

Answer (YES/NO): YES